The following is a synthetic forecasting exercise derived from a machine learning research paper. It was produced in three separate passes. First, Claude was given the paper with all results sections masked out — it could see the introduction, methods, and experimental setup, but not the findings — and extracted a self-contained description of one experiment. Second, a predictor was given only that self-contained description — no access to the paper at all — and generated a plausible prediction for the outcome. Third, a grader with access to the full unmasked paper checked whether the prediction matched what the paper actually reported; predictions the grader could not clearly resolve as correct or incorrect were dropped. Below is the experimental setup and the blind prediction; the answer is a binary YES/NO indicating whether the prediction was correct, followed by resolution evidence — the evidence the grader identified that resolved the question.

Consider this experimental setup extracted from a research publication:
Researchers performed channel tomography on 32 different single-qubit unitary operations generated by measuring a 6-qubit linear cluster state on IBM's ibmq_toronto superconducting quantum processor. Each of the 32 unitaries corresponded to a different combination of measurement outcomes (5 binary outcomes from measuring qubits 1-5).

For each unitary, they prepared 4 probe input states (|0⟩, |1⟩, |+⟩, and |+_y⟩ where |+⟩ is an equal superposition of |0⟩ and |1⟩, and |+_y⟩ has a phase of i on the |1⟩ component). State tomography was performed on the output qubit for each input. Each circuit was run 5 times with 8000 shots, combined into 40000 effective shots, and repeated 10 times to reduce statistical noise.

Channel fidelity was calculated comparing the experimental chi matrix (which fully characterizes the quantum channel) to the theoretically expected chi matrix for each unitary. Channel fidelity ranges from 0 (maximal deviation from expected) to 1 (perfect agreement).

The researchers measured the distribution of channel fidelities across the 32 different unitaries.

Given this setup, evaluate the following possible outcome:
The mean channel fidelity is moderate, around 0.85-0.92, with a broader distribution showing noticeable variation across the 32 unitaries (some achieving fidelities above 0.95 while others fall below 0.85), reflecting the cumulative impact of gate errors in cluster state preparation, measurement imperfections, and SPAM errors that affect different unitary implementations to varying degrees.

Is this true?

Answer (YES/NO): NO